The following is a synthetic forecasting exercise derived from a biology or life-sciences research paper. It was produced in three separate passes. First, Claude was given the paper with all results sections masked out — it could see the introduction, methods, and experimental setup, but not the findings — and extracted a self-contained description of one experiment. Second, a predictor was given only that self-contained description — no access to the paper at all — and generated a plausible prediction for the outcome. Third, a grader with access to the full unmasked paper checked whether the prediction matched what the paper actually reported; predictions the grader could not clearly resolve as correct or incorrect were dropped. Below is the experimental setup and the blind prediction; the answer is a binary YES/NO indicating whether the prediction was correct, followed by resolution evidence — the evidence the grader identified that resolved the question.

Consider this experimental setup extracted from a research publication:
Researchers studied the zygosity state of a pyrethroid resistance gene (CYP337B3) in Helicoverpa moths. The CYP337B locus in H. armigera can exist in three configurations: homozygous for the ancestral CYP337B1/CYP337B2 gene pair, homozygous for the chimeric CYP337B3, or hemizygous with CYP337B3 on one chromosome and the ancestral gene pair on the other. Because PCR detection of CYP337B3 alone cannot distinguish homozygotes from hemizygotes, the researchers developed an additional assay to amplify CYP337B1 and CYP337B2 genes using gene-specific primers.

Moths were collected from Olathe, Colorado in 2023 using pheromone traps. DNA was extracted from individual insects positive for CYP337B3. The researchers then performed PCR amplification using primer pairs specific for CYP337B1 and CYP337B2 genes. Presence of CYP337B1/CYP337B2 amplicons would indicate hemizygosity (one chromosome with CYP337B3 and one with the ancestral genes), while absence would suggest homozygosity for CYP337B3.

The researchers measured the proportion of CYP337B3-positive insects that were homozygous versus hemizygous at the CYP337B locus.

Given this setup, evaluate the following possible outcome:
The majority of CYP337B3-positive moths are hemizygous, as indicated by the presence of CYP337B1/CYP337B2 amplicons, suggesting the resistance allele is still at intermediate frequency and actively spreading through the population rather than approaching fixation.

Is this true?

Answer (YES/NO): YES